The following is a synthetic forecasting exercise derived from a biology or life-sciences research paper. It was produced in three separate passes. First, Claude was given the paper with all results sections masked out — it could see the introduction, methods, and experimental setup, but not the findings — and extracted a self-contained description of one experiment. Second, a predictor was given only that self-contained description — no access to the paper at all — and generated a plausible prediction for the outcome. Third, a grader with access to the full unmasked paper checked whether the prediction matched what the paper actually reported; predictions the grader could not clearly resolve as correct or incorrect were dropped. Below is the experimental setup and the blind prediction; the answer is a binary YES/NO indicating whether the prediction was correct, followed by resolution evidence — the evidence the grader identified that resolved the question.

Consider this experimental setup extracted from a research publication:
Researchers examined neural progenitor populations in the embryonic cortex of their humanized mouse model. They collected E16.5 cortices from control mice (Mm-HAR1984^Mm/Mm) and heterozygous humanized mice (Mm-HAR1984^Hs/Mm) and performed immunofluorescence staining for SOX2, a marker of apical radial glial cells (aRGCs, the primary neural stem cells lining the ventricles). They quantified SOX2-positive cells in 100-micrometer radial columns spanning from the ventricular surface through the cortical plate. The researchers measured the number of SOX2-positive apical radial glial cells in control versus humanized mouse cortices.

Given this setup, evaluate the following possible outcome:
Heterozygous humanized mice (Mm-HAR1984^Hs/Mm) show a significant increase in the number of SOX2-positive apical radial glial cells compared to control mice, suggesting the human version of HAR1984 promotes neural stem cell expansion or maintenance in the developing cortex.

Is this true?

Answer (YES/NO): YES